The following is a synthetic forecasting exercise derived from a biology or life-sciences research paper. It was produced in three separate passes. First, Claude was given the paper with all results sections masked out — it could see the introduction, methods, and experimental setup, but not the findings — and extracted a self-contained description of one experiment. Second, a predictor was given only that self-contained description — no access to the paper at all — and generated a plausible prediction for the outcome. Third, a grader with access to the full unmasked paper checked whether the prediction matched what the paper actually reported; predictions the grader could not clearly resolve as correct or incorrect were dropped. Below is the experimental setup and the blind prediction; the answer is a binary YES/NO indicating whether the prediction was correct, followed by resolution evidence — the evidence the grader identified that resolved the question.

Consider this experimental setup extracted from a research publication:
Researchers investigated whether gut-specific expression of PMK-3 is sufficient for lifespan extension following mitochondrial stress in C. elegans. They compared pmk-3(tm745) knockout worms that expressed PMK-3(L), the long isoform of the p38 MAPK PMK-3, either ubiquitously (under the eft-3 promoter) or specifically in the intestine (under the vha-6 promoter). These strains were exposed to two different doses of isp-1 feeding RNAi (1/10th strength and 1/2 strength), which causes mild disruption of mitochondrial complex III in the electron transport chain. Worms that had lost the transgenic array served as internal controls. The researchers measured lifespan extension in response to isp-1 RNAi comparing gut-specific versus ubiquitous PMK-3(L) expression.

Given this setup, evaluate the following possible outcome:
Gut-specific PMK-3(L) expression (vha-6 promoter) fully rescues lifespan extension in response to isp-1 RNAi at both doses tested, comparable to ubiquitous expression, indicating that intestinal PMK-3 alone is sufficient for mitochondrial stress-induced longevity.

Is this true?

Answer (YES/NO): YES